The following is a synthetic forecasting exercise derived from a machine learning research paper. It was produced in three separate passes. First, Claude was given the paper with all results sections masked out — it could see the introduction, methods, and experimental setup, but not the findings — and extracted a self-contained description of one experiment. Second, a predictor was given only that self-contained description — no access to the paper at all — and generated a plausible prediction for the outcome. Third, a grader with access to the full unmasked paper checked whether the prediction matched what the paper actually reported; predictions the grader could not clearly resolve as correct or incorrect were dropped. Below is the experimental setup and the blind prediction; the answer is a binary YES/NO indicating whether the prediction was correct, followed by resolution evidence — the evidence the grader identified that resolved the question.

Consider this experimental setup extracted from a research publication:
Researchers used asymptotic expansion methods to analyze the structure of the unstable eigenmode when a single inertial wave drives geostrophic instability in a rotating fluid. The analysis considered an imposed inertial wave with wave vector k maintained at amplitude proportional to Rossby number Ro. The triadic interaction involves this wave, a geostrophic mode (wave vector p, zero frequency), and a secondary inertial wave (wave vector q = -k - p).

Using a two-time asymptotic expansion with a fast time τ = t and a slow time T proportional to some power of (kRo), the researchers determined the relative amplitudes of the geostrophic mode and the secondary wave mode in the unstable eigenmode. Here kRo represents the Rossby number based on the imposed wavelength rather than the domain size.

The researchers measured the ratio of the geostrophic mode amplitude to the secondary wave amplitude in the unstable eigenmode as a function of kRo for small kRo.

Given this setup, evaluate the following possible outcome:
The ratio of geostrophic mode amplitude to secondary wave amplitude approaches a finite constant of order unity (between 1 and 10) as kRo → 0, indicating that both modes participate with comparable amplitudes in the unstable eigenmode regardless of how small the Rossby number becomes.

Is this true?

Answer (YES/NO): NO